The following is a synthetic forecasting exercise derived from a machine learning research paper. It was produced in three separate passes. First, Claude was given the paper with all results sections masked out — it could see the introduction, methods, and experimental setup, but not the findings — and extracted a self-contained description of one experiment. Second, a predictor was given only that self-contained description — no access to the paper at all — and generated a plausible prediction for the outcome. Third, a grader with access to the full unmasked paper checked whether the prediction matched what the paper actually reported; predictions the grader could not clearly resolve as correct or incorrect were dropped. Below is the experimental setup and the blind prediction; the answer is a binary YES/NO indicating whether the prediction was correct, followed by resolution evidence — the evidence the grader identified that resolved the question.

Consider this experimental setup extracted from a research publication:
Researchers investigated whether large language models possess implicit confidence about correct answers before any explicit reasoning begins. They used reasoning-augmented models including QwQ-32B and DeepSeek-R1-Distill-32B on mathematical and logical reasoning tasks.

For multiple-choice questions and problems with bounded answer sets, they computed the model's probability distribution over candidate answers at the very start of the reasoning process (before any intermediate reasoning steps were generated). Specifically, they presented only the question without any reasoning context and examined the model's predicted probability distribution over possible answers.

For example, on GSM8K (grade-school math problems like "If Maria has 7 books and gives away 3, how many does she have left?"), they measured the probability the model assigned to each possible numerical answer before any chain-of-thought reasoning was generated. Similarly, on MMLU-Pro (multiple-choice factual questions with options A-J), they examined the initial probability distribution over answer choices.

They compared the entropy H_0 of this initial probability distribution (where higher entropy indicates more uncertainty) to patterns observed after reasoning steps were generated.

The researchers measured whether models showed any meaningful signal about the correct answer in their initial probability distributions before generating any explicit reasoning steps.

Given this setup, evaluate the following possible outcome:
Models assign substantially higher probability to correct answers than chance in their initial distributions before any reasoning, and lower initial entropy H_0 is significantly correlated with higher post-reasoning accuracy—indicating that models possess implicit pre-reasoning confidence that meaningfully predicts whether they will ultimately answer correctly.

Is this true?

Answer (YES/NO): YES